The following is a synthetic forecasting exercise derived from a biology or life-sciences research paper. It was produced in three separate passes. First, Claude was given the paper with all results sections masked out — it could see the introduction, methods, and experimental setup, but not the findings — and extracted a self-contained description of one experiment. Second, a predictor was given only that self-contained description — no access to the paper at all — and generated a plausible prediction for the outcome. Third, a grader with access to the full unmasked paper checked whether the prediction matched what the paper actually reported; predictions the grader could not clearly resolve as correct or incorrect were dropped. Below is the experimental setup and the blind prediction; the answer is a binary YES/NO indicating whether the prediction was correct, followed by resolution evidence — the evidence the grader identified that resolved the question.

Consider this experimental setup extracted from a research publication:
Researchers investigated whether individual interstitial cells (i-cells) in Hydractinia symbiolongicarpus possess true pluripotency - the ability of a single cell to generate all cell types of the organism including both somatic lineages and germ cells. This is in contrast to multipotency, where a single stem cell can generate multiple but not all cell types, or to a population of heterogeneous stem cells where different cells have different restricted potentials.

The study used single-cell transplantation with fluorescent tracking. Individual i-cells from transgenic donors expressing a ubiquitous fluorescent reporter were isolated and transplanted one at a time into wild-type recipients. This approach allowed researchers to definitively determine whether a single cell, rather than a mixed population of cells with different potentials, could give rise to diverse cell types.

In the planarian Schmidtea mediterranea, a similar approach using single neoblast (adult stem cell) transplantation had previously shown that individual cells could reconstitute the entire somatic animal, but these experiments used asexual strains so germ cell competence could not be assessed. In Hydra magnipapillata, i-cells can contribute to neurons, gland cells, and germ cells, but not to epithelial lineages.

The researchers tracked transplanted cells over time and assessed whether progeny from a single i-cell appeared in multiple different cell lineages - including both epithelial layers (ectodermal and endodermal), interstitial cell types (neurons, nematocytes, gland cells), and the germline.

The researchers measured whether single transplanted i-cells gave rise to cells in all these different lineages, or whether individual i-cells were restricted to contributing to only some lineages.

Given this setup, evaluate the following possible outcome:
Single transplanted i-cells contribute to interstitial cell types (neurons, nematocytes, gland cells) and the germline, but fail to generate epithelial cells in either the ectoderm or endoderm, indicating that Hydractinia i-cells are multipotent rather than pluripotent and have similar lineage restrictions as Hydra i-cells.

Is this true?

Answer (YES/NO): NO